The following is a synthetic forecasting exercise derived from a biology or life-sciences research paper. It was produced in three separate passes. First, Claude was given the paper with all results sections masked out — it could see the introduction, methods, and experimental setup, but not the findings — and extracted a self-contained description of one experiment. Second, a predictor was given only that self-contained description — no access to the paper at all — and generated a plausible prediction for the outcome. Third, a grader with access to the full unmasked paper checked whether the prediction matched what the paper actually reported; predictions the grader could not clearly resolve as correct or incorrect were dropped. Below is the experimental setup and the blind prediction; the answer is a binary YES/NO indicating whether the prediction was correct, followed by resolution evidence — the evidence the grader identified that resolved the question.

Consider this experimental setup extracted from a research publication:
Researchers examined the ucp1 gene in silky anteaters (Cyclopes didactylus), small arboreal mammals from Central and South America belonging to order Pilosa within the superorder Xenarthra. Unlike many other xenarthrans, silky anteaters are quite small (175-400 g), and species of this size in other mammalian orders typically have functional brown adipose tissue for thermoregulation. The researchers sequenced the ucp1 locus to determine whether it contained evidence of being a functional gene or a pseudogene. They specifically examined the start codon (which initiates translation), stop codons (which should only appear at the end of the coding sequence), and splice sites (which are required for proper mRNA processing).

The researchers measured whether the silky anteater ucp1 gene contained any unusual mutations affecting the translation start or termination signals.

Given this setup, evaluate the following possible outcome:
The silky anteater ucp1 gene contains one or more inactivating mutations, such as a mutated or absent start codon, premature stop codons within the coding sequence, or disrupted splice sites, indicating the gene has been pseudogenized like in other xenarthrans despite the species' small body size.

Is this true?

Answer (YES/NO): YES